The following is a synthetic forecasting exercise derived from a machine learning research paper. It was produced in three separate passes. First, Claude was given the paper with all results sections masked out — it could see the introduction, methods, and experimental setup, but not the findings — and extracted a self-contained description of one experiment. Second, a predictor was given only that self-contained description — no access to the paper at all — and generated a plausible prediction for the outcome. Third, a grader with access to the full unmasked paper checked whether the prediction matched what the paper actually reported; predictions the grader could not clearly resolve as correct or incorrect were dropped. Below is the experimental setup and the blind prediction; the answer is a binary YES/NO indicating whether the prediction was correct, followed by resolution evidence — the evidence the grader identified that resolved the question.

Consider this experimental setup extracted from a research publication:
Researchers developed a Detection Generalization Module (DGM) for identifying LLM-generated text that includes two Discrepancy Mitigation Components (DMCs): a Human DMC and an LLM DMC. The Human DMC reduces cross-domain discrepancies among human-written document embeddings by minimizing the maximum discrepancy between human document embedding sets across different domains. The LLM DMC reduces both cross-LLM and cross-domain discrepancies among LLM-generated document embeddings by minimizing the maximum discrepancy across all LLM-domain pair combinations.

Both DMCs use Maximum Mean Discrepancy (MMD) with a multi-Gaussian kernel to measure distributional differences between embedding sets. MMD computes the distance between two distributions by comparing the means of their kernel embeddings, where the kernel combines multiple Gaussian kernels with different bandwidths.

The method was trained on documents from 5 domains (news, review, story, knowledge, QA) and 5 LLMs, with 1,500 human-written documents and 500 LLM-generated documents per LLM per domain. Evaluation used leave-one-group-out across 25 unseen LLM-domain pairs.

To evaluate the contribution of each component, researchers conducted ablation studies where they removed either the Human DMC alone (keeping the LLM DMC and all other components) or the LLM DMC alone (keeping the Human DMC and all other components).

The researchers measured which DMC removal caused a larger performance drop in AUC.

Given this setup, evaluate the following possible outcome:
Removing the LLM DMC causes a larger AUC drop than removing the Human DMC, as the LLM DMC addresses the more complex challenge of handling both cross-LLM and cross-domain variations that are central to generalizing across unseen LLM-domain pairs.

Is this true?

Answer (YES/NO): NO